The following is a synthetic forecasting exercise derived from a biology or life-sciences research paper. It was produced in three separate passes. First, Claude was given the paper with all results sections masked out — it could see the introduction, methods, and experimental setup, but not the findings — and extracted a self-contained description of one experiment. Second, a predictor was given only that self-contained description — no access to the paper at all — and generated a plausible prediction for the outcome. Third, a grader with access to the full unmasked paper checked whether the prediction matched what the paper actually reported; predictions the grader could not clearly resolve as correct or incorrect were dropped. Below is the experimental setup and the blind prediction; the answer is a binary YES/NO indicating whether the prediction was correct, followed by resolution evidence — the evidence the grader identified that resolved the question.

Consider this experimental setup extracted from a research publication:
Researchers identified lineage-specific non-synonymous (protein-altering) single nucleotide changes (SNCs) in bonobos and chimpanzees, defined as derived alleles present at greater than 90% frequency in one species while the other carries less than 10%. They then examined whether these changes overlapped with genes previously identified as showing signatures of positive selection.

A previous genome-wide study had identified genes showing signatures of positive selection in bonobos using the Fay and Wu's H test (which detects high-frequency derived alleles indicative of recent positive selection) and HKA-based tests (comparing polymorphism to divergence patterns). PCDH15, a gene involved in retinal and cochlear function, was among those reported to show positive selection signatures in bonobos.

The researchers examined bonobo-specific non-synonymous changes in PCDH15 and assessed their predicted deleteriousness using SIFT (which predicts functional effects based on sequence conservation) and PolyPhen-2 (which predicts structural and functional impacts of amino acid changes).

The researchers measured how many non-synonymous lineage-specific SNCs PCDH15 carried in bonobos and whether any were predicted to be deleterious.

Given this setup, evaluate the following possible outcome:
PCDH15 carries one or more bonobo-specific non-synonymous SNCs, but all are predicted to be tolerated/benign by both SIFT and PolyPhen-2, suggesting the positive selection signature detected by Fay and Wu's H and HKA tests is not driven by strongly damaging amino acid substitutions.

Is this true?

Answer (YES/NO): NO